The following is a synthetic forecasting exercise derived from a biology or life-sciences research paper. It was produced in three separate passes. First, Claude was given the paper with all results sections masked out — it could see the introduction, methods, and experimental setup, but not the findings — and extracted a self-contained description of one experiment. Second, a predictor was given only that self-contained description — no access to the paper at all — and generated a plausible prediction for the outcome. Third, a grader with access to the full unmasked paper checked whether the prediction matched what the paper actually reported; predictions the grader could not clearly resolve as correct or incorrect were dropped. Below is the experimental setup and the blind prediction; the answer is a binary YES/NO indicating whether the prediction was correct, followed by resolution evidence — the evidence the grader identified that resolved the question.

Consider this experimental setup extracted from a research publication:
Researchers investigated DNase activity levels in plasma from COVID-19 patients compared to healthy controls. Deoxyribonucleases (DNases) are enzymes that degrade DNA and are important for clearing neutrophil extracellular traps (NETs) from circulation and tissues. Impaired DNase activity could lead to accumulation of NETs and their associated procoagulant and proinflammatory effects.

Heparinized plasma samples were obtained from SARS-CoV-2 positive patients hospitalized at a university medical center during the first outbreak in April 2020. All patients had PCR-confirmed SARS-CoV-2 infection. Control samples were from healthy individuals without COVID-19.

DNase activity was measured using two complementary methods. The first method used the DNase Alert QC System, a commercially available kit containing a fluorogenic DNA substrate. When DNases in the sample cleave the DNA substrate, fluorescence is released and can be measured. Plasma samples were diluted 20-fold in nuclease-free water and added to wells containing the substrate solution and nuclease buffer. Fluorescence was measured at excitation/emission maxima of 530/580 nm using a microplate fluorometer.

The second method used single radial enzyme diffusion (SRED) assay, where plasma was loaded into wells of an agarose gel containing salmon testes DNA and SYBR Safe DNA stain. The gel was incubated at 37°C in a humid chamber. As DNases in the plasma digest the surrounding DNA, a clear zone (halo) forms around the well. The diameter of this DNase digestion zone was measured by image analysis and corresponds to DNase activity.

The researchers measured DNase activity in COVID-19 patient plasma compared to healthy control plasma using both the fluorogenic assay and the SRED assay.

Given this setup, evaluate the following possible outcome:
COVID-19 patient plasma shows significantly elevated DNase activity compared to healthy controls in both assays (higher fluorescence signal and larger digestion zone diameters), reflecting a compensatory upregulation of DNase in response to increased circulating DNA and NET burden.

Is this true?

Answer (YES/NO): NO